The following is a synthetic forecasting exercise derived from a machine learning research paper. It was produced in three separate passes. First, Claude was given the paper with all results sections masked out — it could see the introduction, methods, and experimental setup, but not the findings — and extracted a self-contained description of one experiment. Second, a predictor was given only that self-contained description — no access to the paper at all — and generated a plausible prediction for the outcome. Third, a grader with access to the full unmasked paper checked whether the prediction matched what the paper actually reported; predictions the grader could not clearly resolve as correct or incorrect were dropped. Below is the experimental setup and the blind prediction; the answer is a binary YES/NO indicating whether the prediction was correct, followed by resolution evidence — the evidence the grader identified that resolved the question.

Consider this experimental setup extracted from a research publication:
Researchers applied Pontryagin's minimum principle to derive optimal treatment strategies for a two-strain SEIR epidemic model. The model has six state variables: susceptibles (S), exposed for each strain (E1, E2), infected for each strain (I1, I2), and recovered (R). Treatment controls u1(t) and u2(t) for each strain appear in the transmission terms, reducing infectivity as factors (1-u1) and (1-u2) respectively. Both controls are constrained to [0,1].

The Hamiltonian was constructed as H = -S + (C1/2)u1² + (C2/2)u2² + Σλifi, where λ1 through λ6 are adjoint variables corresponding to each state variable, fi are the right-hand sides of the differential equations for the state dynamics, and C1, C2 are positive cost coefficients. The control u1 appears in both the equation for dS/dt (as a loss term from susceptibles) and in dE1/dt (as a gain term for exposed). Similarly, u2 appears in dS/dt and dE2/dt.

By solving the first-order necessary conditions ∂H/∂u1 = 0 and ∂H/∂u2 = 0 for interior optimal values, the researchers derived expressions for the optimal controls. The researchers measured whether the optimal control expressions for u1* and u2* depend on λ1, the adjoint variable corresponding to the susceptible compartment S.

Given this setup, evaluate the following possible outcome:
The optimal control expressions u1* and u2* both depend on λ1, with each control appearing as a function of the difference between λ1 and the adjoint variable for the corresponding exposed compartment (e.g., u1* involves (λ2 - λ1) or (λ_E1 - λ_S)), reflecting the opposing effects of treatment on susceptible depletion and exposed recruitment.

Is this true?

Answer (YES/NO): YES